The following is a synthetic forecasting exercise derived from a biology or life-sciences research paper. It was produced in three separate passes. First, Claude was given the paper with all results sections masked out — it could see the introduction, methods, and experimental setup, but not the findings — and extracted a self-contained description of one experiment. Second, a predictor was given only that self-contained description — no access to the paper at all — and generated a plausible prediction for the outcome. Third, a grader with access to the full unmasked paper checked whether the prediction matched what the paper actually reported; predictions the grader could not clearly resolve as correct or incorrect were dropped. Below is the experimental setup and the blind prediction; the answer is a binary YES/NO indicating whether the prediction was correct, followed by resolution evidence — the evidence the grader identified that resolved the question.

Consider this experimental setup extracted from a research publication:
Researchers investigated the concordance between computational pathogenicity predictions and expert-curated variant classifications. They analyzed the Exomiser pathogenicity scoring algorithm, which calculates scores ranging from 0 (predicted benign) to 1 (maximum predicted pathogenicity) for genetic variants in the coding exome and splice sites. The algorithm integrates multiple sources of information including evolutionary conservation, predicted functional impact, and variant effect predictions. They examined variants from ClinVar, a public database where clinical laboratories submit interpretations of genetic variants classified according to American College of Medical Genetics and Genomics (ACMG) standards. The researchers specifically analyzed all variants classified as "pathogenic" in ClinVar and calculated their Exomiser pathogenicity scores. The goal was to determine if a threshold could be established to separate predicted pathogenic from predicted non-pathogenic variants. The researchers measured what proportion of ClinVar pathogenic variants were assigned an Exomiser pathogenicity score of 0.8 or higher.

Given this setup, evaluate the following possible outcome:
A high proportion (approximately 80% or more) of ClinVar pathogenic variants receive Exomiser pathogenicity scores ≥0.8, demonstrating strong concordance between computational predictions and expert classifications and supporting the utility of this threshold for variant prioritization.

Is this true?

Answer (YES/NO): YES